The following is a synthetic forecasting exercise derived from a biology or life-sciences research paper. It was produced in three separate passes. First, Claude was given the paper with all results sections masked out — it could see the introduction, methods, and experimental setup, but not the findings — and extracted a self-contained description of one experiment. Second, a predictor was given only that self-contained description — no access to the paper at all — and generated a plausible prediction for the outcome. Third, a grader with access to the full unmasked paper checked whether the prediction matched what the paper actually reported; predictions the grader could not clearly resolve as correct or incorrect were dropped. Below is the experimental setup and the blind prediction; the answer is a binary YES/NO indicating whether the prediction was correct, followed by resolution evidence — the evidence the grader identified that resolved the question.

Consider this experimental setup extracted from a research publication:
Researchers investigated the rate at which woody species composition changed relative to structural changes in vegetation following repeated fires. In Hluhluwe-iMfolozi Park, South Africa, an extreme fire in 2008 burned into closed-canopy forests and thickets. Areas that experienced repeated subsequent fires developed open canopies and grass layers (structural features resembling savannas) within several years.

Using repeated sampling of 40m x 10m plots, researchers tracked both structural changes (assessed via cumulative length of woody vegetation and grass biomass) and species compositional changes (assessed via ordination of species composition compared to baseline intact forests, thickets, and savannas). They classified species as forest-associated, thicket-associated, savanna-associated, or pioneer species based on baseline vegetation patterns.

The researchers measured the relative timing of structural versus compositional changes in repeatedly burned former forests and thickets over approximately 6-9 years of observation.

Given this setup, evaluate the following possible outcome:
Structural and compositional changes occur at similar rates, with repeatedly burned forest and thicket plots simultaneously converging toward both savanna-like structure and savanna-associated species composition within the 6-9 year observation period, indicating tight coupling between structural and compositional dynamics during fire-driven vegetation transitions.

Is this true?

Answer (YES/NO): NO